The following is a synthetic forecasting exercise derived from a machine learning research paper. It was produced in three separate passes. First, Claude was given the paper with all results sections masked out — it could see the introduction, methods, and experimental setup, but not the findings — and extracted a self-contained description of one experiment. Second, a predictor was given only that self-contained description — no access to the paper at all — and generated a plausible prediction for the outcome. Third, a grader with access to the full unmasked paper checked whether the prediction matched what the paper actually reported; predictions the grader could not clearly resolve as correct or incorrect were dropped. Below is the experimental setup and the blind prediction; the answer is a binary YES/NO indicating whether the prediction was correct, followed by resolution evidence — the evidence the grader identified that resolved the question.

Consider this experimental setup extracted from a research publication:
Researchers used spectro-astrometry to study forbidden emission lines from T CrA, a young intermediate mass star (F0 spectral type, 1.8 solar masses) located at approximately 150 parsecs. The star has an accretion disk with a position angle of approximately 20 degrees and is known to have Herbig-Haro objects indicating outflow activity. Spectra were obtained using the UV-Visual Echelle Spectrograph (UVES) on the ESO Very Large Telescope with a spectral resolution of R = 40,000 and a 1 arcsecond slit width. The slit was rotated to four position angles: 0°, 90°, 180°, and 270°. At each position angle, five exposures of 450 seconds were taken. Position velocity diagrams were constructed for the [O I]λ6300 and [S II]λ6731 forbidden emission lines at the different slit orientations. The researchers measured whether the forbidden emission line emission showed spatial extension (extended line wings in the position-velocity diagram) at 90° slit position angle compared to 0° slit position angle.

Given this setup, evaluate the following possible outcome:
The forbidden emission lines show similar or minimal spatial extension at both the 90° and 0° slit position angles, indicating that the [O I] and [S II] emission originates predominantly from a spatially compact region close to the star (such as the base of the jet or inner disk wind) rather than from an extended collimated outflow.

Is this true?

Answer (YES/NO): NO